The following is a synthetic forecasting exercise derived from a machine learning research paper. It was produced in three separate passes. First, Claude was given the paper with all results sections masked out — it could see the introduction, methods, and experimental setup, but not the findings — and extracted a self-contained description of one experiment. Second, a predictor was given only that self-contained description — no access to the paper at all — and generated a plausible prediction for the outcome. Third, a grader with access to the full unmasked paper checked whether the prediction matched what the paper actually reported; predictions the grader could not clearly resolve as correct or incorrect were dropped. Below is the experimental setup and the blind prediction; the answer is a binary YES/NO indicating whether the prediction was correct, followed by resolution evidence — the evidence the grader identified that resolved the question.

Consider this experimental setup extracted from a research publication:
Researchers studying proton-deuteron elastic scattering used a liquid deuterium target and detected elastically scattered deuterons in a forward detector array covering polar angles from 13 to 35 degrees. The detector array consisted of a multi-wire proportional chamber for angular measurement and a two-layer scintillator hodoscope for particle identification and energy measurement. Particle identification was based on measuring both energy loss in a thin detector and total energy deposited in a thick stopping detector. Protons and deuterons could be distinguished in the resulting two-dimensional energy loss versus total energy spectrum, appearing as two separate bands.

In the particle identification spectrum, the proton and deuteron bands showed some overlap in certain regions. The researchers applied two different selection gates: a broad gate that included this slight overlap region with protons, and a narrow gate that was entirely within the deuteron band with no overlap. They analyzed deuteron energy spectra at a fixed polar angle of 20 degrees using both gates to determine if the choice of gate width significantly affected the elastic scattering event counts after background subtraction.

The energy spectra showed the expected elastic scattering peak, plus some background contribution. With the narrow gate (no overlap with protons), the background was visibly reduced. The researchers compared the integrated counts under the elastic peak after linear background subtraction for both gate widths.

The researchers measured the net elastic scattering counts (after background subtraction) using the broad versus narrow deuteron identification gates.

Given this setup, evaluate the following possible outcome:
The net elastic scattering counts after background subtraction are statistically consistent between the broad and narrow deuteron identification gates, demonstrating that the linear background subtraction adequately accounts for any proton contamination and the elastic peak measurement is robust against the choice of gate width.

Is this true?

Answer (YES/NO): YES